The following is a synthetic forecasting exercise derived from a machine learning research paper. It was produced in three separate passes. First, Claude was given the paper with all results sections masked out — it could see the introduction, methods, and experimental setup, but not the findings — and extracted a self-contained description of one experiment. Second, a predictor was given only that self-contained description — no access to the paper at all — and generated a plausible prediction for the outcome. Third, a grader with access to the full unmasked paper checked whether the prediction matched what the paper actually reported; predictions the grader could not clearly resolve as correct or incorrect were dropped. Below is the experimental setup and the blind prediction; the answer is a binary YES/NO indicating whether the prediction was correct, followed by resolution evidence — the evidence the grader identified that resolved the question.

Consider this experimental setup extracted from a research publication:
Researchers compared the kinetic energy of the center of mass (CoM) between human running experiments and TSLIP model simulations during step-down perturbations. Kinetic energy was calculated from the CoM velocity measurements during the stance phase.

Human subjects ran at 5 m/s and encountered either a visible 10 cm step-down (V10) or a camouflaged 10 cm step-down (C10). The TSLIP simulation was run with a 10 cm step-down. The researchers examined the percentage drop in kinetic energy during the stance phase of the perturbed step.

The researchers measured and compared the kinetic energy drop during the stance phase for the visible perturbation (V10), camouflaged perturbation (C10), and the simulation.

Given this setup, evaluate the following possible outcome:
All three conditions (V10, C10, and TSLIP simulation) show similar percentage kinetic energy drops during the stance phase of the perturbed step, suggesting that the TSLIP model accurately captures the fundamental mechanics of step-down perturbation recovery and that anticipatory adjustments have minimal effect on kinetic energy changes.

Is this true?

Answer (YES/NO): NO